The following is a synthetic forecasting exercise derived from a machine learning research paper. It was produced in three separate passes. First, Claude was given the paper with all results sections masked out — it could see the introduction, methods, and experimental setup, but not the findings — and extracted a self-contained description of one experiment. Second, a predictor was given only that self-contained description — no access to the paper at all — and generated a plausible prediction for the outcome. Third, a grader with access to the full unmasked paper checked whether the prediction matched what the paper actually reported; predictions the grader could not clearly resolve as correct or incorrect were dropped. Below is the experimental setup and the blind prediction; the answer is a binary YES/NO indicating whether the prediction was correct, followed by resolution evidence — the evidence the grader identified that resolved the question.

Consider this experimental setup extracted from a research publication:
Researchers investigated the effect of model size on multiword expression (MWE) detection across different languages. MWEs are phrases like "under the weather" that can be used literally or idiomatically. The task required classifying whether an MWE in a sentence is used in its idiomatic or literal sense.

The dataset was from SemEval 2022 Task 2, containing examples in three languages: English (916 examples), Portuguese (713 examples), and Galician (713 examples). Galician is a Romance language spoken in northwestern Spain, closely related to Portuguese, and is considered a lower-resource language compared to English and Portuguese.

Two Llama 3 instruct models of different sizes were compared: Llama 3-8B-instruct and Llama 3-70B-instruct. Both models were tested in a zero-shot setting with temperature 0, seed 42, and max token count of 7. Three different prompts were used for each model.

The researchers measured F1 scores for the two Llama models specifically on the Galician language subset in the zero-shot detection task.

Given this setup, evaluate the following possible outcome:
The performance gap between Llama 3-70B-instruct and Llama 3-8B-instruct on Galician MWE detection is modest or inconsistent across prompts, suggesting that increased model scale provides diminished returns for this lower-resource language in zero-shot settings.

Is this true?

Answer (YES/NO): NO